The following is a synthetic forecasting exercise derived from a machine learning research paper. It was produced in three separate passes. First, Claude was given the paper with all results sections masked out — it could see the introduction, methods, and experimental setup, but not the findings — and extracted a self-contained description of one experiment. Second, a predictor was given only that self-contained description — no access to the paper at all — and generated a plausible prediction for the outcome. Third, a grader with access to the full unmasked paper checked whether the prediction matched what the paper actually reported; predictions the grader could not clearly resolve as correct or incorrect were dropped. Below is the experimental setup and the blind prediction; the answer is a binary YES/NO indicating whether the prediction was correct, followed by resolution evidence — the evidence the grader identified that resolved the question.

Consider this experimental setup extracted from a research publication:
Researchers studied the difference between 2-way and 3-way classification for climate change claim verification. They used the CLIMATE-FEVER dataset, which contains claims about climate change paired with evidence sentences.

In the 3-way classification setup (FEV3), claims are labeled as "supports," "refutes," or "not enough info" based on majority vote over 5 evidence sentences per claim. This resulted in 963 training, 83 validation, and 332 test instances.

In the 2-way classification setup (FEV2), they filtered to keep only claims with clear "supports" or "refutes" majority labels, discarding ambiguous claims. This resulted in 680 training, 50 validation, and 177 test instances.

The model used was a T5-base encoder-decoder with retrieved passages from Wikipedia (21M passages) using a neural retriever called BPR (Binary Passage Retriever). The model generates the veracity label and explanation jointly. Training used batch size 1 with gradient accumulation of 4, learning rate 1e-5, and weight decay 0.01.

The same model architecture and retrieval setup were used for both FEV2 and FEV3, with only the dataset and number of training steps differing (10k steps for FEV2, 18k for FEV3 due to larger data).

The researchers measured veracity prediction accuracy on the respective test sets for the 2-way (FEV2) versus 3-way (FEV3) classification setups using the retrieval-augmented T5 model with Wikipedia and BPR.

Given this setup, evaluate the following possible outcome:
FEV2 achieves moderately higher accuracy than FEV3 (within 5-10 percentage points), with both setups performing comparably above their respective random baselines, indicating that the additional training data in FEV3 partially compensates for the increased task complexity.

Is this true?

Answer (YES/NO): NO